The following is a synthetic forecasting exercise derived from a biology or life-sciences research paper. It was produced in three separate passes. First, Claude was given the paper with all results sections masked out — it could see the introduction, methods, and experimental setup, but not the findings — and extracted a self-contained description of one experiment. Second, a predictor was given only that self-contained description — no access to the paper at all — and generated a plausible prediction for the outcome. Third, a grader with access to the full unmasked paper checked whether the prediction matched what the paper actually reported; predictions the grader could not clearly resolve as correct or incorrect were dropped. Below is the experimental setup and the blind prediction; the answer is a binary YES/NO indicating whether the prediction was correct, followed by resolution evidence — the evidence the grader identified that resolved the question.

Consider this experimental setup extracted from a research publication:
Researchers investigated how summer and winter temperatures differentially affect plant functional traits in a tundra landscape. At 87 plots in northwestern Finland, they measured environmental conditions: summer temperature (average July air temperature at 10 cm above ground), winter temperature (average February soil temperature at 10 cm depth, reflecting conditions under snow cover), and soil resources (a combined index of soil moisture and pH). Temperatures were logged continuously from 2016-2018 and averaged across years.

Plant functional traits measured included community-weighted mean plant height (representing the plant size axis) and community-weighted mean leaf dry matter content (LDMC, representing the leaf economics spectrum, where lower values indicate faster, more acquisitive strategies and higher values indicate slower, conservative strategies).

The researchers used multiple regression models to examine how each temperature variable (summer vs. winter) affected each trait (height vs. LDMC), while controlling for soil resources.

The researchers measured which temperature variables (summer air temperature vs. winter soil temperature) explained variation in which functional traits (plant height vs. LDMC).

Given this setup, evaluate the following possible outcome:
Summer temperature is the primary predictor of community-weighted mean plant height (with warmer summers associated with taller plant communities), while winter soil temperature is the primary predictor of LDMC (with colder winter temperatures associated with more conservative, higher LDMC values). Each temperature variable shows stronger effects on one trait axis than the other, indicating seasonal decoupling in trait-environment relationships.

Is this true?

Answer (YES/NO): NO